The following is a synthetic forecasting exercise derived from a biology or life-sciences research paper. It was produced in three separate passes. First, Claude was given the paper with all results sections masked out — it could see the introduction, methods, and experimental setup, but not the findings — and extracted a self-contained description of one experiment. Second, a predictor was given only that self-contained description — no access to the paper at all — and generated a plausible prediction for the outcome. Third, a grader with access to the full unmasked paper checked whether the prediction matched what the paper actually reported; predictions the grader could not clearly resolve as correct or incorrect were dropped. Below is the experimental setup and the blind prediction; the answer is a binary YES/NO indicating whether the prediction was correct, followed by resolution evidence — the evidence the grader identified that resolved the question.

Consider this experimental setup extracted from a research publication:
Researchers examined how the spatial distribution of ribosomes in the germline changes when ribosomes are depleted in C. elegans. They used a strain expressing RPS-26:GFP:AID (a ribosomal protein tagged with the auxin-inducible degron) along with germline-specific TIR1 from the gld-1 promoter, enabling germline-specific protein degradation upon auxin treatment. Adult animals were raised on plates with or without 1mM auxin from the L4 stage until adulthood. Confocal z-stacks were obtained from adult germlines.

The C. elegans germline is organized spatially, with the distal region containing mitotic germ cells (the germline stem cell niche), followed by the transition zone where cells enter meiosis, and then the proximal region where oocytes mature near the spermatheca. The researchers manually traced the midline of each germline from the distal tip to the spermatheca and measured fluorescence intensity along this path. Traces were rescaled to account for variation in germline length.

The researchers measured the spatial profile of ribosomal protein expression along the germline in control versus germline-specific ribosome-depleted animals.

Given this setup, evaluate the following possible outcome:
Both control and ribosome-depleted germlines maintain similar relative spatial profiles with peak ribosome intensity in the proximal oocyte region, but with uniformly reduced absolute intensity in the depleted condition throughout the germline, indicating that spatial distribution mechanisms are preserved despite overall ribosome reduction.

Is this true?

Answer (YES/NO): NO